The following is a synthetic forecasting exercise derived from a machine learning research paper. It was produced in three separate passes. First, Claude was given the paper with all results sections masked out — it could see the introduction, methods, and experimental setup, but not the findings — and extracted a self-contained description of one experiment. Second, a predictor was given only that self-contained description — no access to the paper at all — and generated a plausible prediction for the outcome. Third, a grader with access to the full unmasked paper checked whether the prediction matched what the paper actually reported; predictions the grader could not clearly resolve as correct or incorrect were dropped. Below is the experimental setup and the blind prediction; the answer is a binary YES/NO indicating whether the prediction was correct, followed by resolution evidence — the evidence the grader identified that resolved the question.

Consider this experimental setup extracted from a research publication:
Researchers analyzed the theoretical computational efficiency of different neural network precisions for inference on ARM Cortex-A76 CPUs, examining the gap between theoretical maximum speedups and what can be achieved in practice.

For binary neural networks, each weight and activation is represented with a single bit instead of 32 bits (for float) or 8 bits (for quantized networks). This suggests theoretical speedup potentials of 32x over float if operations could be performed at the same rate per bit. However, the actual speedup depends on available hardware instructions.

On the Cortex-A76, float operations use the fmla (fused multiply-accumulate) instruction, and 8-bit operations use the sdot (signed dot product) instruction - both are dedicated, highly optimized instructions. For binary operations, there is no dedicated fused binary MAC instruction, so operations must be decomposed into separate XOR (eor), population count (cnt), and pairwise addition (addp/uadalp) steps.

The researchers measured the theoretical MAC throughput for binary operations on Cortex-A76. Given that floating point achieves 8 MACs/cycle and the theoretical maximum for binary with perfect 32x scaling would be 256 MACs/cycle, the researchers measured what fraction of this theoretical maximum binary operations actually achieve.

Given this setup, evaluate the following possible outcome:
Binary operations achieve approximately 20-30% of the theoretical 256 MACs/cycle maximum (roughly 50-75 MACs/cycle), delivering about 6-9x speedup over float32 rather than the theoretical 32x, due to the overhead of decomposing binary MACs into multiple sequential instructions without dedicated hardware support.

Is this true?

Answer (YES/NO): NO